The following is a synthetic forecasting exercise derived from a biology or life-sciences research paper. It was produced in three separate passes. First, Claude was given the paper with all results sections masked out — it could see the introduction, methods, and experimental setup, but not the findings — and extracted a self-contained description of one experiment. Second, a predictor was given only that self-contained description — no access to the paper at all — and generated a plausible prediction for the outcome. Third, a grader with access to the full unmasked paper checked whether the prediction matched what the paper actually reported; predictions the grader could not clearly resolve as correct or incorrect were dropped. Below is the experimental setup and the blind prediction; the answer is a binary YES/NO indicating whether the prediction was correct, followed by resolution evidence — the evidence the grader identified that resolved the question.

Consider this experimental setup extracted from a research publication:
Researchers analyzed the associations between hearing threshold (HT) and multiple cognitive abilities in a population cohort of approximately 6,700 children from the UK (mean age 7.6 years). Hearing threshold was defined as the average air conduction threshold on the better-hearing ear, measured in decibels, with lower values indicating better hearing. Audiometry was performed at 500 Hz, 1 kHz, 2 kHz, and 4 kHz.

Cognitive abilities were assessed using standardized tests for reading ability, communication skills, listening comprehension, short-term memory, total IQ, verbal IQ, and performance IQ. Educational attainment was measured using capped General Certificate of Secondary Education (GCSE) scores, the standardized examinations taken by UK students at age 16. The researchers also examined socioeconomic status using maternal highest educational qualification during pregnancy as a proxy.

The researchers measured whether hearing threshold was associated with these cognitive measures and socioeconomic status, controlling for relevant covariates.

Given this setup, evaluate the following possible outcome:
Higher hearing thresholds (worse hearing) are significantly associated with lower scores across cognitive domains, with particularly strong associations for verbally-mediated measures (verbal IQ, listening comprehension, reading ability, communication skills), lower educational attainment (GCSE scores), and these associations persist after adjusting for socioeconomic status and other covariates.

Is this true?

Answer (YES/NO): NO